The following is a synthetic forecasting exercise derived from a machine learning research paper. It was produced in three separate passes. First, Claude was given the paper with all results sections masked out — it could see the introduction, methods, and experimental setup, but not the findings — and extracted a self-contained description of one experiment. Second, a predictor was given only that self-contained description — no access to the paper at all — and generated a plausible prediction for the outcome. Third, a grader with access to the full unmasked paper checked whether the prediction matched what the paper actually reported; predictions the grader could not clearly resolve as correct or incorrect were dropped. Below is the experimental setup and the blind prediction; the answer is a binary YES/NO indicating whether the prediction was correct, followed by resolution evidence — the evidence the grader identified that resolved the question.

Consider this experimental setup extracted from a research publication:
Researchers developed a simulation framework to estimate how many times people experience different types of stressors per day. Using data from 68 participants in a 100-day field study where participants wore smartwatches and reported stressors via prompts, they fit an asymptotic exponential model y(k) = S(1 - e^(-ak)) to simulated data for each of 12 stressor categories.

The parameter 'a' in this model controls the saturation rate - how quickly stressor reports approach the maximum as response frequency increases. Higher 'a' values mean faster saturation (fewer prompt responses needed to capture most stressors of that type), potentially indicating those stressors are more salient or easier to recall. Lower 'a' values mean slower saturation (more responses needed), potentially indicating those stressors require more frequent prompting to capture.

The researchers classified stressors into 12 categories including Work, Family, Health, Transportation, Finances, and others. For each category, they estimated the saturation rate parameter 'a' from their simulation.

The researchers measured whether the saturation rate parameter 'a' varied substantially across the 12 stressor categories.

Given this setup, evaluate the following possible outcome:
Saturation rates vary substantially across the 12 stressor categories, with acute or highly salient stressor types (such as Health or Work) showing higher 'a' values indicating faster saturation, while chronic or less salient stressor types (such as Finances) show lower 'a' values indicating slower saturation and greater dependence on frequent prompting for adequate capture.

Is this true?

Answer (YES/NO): NO